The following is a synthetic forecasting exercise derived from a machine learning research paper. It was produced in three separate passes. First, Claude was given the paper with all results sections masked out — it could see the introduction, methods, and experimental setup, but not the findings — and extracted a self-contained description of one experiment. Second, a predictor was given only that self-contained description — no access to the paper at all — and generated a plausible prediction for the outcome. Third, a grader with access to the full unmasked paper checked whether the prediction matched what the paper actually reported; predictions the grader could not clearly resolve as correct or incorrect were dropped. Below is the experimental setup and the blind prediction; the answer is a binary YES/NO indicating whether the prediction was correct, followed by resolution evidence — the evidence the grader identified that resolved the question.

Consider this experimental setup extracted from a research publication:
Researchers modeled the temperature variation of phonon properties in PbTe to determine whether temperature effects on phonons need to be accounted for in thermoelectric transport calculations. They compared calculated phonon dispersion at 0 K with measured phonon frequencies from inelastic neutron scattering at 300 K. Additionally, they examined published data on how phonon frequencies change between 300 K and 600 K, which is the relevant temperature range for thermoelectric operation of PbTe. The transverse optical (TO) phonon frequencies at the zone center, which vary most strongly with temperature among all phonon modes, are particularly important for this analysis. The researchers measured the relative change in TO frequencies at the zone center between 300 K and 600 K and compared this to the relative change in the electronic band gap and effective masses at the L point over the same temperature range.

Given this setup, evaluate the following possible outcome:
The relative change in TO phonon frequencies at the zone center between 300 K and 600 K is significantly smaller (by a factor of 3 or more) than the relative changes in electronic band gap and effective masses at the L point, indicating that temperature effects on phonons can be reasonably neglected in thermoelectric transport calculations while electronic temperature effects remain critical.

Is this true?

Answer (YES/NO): YES